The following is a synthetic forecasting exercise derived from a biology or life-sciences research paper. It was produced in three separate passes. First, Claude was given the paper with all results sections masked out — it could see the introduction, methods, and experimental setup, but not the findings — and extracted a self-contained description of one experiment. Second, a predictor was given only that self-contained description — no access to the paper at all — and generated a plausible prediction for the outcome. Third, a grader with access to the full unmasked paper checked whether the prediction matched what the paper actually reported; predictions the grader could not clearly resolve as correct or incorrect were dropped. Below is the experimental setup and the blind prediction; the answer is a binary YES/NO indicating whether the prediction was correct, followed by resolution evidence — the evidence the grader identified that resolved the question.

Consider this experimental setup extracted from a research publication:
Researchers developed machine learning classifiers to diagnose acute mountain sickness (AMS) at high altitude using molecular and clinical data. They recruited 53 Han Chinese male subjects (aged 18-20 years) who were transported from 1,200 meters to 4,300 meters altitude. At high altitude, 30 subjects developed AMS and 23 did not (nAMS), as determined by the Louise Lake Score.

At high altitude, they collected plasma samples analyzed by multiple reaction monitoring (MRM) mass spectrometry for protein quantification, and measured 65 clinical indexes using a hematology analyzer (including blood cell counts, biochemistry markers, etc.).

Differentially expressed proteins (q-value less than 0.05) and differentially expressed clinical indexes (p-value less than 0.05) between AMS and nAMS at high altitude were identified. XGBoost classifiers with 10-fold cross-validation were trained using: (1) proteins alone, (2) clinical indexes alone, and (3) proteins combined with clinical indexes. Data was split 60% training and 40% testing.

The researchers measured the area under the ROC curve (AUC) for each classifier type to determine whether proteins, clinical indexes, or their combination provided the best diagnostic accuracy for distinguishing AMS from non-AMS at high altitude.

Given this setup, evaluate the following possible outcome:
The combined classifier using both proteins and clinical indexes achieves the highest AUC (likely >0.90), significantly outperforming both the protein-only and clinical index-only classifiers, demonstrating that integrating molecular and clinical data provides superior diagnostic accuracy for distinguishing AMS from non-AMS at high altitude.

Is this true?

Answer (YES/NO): NO